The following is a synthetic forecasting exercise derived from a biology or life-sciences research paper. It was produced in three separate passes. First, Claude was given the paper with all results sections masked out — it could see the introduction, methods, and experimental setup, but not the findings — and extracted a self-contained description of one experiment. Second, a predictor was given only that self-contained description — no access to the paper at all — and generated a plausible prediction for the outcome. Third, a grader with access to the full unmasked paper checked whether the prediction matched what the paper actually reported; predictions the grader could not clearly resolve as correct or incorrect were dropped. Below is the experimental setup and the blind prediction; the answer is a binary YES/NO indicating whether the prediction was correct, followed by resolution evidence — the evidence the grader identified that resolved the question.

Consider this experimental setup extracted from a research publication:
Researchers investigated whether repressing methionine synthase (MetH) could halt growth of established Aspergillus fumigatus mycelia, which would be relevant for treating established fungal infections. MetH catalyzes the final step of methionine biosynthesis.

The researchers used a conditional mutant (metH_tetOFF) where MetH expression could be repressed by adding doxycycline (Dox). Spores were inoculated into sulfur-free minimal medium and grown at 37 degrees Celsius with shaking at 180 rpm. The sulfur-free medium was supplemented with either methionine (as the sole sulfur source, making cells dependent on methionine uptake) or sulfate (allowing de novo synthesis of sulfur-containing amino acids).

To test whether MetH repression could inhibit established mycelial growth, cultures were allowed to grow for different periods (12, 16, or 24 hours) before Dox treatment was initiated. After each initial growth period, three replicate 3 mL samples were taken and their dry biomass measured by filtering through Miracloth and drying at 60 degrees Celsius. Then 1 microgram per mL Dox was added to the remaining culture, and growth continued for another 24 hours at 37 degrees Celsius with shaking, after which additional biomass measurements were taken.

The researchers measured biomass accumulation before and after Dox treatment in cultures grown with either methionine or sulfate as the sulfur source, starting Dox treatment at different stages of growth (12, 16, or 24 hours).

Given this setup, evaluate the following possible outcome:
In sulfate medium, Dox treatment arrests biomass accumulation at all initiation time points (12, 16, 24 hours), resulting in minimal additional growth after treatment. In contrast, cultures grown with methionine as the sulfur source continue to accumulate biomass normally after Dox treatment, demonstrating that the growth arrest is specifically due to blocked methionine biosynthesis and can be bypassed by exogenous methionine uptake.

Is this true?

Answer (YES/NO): NO